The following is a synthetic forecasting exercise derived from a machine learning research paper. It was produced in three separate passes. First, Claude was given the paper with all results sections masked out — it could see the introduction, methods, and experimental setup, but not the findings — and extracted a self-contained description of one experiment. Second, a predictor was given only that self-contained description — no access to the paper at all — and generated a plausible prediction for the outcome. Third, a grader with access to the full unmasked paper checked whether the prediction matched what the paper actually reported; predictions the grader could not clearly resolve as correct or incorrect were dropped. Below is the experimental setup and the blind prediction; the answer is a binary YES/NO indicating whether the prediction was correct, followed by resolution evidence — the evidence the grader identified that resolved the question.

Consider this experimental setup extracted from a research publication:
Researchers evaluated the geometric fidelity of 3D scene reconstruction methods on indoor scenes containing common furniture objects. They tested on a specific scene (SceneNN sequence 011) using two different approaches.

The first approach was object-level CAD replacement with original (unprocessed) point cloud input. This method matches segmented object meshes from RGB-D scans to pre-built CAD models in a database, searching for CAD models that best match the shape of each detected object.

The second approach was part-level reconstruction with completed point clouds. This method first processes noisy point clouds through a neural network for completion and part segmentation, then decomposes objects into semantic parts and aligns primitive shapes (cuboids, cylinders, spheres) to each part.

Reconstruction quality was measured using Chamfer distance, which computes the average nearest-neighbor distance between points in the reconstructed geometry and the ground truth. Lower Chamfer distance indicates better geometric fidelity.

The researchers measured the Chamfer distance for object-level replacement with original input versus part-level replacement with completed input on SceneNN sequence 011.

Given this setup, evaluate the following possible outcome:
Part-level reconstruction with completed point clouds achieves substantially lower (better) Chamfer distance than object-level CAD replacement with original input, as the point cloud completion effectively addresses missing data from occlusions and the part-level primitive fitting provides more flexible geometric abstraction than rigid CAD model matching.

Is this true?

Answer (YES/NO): NO